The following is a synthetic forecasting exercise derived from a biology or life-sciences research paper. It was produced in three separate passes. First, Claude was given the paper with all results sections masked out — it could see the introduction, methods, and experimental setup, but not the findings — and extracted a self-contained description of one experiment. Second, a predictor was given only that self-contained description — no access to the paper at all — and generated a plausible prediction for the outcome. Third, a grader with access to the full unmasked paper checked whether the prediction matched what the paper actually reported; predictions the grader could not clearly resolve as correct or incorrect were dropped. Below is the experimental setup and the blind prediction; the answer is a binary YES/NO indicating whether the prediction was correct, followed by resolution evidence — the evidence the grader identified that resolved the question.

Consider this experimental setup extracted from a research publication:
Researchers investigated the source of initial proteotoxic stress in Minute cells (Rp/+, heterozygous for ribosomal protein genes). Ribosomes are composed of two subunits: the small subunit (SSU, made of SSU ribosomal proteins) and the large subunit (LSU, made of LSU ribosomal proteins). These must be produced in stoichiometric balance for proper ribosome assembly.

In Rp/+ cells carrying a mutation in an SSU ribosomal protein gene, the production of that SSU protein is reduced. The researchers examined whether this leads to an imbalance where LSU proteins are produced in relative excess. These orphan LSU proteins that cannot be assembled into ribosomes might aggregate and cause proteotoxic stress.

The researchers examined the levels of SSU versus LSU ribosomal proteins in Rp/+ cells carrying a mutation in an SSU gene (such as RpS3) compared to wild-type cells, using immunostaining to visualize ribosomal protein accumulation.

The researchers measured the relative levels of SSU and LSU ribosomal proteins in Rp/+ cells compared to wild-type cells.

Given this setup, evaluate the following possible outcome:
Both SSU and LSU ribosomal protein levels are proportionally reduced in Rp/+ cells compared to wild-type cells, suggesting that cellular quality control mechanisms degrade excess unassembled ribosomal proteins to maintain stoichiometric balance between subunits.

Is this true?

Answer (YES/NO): NO